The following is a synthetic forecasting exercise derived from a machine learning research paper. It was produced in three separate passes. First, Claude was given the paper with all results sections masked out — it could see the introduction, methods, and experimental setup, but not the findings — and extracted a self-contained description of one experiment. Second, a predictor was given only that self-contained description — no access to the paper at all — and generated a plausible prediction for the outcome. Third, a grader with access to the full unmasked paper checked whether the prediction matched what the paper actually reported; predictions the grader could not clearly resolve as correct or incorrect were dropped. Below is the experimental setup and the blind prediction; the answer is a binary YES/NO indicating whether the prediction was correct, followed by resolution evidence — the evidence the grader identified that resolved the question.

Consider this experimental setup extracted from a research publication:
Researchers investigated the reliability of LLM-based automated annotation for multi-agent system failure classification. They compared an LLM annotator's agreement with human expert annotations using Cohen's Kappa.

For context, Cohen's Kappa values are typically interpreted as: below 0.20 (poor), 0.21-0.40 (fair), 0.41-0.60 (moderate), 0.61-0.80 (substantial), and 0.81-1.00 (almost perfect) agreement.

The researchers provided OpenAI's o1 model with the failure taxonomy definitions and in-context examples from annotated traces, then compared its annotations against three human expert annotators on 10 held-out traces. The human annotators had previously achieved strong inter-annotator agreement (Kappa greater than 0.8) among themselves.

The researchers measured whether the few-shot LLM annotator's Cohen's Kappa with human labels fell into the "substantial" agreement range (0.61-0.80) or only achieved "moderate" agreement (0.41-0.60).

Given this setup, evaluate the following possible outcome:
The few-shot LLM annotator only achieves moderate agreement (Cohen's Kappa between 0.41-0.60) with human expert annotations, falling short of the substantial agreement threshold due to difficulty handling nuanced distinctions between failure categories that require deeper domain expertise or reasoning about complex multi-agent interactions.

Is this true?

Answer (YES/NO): NO